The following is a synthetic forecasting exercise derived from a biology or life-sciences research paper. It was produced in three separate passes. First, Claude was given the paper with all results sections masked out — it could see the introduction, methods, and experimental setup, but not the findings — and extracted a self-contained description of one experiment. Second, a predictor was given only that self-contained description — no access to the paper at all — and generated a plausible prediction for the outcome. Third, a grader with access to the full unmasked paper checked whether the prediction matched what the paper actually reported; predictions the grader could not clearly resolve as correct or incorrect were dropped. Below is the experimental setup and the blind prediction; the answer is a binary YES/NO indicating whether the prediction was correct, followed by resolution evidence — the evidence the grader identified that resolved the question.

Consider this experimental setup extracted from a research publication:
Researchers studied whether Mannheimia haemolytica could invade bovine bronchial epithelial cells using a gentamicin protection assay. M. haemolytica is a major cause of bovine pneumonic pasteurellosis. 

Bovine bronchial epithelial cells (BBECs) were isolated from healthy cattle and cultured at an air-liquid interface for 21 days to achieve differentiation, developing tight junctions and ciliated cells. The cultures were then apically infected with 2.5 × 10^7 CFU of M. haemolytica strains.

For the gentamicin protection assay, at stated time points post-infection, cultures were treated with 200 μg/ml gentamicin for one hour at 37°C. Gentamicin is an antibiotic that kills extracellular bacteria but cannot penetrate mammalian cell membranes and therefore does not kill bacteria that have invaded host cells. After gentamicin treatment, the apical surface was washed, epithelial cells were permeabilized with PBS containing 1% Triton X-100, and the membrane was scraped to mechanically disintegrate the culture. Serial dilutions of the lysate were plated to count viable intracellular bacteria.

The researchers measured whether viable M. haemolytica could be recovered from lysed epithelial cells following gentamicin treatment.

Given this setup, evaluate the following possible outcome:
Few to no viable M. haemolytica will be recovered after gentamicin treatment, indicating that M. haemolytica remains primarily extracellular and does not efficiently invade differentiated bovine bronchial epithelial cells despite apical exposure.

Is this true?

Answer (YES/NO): NO